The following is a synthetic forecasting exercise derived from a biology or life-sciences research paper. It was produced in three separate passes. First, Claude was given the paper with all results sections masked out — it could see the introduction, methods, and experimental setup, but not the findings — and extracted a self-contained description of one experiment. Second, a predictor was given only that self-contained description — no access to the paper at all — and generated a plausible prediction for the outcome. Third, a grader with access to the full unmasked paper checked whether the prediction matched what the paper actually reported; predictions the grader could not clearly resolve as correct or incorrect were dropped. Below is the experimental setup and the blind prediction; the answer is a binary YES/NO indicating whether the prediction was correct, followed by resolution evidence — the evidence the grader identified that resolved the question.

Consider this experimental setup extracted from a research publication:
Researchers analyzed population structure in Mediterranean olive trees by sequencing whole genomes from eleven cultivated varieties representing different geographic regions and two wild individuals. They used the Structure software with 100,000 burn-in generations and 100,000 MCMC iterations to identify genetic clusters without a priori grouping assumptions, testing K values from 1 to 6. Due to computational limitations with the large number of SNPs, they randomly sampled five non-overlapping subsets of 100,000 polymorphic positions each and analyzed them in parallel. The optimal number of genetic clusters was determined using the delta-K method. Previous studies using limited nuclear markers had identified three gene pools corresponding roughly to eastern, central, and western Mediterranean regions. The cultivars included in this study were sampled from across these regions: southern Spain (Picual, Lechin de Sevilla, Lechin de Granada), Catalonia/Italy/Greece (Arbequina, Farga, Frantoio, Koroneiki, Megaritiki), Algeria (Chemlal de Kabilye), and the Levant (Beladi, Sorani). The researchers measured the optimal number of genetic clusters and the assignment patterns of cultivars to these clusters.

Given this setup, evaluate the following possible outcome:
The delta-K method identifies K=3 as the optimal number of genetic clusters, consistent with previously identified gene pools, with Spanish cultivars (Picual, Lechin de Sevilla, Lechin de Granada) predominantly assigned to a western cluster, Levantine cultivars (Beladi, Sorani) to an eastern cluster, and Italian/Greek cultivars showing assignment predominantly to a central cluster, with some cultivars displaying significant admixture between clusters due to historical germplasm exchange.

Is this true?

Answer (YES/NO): NO